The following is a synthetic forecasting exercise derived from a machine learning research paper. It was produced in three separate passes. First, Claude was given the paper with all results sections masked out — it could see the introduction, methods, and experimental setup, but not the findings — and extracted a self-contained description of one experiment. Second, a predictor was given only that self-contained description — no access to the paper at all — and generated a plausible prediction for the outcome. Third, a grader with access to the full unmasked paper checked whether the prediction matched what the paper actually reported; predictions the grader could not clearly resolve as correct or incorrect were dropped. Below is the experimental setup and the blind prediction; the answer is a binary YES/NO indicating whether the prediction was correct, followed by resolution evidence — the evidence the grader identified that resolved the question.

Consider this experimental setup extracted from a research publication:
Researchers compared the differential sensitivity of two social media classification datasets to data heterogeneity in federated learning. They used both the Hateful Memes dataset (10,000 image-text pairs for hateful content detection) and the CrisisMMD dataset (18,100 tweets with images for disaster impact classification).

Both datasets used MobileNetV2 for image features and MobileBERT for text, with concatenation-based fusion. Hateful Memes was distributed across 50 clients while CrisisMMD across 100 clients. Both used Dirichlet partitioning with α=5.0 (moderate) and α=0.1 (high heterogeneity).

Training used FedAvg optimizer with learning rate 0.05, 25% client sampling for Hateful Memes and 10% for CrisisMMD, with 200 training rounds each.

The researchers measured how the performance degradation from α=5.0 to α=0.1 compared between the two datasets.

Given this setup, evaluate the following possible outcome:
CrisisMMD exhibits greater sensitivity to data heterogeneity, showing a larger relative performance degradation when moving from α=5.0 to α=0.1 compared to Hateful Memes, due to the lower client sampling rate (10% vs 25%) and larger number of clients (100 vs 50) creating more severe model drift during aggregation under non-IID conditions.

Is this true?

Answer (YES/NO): YES